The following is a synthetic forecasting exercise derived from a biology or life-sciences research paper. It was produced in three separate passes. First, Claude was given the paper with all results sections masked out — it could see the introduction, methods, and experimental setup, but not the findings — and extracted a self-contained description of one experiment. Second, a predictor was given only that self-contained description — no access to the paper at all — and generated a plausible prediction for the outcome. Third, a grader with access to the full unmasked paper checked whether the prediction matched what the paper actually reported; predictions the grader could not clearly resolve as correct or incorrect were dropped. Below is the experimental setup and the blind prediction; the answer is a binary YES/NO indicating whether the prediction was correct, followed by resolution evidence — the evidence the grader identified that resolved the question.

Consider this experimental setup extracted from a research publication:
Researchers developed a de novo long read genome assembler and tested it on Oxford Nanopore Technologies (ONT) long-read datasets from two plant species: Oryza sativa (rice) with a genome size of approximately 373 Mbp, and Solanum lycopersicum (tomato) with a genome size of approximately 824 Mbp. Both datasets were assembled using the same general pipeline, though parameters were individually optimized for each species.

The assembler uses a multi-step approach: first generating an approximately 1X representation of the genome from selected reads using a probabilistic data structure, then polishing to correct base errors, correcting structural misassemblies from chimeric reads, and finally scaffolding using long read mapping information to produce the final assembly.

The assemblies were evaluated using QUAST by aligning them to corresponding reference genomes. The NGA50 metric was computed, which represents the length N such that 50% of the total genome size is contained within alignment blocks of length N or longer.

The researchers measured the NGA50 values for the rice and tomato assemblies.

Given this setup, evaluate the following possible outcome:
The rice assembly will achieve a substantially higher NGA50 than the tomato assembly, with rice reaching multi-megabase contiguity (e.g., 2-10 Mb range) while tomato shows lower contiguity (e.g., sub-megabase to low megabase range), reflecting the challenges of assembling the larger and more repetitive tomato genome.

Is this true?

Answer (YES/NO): NO